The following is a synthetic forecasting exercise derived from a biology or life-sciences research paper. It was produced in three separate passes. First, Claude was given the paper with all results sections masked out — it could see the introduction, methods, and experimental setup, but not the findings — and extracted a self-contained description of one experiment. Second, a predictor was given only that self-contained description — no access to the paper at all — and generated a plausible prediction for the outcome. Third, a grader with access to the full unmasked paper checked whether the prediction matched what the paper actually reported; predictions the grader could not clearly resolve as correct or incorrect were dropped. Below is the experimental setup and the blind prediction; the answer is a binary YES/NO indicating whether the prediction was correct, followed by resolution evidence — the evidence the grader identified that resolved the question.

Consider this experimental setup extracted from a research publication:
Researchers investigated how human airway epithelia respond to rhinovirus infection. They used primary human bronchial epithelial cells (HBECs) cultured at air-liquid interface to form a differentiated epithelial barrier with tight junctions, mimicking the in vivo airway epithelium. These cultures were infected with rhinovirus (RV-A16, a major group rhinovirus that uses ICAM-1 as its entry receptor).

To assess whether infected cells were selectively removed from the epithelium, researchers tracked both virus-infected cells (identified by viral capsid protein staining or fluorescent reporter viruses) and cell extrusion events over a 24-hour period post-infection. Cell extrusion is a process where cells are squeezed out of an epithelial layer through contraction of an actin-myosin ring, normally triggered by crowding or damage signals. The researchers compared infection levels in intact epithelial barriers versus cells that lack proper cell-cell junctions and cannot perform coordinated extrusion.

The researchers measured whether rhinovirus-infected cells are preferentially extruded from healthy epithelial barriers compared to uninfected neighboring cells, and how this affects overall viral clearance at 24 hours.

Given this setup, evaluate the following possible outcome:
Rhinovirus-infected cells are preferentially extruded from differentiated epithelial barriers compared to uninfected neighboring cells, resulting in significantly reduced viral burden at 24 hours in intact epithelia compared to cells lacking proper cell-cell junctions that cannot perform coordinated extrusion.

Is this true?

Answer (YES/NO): YES